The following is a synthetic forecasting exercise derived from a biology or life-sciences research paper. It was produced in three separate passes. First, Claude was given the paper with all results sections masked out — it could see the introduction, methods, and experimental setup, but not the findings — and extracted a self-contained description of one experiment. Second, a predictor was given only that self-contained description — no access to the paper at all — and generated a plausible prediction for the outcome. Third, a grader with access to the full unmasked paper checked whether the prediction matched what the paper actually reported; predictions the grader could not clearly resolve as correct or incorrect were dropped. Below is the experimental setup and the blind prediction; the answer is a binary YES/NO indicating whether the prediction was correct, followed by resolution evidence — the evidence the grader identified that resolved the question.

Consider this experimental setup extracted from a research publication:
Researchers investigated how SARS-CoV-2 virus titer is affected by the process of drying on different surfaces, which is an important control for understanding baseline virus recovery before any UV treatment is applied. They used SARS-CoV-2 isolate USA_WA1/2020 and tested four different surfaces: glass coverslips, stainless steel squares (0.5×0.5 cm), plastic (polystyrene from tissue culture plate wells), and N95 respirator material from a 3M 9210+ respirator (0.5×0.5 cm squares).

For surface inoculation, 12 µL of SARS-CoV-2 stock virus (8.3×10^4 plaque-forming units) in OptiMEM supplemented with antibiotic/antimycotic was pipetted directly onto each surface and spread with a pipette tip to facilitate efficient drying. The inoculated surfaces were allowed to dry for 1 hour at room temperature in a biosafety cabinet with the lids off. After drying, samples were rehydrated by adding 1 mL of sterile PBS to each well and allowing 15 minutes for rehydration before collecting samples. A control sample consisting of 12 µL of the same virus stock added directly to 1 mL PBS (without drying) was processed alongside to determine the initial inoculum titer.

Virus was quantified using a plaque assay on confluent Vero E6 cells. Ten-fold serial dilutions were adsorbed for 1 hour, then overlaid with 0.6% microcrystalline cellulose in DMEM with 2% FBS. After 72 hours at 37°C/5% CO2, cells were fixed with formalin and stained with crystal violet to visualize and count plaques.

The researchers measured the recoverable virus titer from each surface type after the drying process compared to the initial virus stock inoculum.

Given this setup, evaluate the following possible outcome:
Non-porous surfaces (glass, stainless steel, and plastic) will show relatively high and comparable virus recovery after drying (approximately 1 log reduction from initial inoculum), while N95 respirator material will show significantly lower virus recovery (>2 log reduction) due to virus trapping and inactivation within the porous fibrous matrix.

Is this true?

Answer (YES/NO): NO